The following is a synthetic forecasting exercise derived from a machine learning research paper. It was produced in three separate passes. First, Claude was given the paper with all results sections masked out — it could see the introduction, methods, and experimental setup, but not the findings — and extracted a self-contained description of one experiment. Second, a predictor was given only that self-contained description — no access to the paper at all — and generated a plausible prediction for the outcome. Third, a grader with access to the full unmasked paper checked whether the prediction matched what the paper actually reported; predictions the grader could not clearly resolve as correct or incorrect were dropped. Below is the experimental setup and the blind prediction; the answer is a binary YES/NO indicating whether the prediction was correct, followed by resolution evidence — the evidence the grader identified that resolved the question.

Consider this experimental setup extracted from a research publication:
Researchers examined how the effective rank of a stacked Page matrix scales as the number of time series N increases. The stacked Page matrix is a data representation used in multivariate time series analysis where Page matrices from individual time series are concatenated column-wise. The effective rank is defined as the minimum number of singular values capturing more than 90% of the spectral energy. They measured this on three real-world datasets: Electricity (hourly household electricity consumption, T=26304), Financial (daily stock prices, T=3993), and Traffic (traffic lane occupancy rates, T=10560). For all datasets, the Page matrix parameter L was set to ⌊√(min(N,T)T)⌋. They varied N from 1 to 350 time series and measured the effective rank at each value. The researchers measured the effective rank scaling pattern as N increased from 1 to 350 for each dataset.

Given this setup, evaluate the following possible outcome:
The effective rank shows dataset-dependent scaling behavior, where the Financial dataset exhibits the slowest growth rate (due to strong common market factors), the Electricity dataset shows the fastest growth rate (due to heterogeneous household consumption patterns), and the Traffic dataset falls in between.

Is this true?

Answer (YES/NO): NO